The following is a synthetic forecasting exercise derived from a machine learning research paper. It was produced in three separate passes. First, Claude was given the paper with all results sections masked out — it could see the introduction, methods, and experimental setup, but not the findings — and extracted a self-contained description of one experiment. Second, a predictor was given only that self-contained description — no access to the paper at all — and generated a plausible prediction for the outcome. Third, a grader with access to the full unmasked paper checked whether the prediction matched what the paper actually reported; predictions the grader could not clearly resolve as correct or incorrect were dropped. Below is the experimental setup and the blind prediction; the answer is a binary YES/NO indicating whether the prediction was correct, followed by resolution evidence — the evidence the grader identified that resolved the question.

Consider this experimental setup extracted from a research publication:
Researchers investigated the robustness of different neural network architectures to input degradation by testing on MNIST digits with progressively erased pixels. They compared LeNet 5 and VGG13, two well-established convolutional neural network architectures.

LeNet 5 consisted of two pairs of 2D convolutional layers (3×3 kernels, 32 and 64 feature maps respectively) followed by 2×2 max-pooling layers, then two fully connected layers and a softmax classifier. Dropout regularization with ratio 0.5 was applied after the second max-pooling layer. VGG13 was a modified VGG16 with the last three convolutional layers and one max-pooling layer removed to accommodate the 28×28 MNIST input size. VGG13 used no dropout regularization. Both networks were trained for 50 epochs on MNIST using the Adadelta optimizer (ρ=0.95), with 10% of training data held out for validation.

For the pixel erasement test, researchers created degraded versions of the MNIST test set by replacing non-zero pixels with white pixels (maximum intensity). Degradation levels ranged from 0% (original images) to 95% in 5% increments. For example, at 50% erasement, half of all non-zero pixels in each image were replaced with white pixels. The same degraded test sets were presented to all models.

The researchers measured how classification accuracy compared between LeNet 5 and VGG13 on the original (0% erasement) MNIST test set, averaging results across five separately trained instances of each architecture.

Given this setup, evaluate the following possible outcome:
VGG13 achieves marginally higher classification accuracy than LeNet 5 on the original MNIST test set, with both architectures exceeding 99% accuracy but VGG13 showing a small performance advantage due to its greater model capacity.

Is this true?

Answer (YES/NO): YES